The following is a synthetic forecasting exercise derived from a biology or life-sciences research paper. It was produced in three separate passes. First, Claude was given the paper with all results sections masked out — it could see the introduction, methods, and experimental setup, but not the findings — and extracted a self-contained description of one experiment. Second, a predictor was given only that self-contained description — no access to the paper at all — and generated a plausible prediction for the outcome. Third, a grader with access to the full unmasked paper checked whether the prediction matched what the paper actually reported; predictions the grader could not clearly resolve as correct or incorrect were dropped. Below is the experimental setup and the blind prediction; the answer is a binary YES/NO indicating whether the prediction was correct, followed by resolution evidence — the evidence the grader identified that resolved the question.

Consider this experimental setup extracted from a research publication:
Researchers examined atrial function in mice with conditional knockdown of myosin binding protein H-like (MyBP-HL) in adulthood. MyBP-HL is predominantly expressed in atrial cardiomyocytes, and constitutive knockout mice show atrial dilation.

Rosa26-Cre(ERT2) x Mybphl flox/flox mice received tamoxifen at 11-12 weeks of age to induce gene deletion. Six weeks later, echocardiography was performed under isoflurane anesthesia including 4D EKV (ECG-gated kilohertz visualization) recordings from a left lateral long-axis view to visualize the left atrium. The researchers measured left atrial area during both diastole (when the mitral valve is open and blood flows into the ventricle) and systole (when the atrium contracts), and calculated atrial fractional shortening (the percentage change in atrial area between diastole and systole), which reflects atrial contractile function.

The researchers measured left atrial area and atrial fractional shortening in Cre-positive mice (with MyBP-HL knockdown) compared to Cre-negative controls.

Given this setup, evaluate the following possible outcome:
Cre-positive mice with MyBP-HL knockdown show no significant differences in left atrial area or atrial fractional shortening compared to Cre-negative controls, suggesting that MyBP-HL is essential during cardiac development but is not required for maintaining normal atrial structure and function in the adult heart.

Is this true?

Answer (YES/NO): NO